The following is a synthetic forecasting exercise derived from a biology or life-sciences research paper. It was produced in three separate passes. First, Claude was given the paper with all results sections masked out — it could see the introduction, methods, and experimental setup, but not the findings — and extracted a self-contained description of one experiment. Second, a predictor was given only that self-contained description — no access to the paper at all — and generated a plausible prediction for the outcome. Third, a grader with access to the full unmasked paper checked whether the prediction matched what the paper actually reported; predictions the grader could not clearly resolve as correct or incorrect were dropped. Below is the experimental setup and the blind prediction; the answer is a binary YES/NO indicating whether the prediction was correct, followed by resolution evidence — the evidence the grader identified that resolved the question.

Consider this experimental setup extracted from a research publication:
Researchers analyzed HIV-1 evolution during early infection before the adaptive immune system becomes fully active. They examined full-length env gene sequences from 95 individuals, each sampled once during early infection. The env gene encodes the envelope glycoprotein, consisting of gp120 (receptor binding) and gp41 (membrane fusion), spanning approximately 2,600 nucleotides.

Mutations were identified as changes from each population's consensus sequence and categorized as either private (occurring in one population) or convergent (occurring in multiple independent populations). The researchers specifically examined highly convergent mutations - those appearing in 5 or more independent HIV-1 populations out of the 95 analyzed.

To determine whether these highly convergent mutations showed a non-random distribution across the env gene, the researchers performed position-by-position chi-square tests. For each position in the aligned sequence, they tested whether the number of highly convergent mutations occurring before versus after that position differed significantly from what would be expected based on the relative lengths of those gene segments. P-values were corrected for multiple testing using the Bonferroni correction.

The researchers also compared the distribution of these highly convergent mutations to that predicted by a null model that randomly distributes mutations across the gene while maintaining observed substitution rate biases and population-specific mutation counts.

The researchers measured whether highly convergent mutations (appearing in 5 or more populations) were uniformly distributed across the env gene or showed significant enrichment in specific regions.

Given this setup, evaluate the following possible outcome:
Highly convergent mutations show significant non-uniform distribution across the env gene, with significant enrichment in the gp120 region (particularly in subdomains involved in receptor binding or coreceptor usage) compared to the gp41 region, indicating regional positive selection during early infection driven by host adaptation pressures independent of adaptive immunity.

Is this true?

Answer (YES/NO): NO